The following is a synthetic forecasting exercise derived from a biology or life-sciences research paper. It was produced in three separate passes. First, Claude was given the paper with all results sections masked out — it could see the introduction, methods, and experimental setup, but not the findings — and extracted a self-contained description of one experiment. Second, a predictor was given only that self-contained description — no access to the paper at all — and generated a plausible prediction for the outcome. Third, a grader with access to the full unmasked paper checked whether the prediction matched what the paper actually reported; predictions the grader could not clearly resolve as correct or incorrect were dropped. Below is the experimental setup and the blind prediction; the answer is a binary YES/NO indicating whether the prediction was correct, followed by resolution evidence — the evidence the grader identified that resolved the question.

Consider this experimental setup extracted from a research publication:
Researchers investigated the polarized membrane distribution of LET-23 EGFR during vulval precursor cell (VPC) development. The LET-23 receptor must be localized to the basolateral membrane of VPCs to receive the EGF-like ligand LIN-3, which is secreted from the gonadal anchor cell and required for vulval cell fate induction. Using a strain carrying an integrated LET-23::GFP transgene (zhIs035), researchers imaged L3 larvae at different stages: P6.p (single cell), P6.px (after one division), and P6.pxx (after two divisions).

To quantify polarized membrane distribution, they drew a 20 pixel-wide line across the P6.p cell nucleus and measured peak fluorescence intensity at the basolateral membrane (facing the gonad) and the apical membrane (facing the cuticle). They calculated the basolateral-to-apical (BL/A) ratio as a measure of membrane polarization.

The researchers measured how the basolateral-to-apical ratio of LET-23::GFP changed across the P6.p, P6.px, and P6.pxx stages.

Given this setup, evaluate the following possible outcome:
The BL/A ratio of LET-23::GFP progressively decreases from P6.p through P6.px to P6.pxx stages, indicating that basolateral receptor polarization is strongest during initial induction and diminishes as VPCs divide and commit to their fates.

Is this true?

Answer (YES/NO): NO